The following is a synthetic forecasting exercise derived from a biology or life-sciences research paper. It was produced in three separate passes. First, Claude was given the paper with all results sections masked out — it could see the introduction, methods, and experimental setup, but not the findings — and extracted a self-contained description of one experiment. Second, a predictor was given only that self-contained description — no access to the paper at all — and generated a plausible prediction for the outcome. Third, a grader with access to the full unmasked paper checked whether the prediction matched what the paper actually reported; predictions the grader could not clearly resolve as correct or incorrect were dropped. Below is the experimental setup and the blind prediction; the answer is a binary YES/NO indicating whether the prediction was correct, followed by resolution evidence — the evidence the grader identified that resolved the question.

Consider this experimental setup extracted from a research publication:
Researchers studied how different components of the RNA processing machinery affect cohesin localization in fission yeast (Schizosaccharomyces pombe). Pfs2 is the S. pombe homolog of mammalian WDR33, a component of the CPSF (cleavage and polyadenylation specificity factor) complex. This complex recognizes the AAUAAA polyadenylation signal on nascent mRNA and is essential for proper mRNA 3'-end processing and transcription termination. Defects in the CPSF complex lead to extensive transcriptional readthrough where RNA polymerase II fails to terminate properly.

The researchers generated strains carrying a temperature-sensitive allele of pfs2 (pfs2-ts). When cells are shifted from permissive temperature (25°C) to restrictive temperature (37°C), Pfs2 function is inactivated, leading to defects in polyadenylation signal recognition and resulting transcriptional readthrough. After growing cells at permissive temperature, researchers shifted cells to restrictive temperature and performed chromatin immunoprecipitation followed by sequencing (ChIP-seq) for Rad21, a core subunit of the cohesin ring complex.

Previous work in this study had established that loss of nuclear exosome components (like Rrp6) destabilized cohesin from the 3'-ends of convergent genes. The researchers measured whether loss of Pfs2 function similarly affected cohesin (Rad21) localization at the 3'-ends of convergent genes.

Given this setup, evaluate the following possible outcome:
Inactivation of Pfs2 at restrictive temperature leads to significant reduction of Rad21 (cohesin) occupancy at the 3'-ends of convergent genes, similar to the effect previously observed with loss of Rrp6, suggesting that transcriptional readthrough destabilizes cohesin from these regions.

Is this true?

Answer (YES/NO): YES